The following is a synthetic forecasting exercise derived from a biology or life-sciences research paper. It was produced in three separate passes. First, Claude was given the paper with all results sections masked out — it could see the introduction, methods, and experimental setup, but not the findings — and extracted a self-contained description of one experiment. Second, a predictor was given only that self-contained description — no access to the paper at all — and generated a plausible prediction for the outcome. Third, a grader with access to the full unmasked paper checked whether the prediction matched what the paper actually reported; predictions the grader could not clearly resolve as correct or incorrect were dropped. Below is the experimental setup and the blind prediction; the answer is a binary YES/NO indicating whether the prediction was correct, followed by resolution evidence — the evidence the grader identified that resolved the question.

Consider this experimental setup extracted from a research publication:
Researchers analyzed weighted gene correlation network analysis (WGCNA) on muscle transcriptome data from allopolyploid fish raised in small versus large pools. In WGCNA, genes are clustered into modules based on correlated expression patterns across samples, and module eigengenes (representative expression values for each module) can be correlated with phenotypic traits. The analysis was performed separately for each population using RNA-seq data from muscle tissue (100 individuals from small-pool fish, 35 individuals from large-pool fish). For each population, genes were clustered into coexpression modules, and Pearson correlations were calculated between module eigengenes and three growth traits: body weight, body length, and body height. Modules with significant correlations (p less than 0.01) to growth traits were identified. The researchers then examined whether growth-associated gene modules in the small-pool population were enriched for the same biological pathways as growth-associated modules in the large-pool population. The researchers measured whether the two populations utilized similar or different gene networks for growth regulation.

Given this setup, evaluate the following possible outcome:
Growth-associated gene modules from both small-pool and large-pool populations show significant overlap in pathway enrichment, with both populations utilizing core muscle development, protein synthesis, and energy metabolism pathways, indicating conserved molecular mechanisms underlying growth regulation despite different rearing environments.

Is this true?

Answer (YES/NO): NO